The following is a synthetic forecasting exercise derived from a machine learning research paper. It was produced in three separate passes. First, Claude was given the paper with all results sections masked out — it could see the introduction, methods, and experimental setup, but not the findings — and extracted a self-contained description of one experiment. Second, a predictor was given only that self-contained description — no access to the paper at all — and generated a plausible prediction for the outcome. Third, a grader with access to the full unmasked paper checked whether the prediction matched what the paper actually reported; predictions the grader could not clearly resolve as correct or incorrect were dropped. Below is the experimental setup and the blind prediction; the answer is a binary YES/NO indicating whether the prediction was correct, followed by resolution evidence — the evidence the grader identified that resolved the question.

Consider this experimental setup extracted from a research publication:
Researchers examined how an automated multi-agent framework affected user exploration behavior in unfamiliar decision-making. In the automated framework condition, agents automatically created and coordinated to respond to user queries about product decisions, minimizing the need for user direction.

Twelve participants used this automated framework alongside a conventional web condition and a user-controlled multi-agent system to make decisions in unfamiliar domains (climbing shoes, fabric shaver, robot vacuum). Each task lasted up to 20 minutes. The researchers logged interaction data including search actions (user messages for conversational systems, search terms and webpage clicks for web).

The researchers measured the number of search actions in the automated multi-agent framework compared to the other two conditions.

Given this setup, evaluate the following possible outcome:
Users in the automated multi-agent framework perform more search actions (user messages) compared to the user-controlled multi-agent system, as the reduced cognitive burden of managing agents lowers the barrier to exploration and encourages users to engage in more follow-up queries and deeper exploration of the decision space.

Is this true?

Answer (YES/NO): NO